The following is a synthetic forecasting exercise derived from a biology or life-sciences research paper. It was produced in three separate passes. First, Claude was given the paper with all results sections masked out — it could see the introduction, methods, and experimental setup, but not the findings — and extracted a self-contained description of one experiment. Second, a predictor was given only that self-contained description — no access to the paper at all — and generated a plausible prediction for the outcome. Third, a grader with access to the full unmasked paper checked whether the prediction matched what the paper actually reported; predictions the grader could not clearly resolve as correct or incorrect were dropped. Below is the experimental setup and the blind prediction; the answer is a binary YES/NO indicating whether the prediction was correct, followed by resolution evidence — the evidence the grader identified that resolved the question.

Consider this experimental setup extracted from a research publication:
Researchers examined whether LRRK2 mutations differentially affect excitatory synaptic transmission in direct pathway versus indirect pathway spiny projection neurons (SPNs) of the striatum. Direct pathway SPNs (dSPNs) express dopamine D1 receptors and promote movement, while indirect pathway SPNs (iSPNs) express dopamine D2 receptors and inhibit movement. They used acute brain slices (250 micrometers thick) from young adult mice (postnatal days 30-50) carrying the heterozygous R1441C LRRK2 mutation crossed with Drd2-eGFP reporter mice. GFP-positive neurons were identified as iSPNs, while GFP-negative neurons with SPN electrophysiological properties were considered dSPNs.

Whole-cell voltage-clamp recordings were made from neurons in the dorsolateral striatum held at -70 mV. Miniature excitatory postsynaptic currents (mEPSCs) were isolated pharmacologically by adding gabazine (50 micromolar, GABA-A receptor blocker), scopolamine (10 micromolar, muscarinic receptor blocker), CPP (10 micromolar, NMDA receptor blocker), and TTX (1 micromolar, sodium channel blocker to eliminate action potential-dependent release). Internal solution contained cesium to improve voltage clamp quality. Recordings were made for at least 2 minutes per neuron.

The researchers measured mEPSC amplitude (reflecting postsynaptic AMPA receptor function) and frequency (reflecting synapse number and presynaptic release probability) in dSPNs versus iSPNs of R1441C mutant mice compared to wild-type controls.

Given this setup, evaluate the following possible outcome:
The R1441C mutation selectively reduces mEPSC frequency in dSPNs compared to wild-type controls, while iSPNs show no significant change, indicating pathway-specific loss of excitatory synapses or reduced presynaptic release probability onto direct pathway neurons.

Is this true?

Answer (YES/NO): NO